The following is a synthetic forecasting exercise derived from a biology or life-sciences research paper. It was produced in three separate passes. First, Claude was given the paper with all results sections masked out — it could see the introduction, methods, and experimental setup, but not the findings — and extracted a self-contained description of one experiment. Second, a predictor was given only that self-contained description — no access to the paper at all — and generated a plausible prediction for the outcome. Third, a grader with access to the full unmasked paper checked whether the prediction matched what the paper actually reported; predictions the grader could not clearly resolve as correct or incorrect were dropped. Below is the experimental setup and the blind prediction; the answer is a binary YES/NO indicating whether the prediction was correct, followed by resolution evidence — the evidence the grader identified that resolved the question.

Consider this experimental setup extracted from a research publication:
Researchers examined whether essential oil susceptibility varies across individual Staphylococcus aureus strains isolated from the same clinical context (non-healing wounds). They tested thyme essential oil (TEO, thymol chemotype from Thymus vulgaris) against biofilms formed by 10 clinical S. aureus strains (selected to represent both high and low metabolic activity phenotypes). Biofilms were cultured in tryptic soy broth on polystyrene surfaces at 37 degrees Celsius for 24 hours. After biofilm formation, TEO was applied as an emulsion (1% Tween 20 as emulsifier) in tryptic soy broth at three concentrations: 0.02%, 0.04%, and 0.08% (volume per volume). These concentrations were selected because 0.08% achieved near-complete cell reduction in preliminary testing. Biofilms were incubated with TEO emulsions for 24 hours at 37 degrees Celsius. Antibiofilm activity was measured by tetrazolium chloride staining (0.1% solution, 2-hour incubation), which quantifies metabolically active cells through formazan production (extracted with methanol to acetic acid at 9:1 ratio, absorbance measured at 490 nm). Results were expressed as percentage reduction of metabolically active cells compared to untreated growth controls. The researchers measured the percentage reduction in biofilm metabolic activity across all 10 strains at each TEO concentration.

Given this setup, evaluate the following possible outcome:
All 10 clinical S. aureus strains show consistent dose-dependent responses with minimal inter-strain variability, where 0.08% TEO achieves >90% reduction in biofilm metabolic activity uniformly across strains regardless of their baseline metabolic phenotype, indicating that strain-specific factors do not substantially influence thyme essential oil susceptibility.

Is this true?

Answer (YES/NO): NO